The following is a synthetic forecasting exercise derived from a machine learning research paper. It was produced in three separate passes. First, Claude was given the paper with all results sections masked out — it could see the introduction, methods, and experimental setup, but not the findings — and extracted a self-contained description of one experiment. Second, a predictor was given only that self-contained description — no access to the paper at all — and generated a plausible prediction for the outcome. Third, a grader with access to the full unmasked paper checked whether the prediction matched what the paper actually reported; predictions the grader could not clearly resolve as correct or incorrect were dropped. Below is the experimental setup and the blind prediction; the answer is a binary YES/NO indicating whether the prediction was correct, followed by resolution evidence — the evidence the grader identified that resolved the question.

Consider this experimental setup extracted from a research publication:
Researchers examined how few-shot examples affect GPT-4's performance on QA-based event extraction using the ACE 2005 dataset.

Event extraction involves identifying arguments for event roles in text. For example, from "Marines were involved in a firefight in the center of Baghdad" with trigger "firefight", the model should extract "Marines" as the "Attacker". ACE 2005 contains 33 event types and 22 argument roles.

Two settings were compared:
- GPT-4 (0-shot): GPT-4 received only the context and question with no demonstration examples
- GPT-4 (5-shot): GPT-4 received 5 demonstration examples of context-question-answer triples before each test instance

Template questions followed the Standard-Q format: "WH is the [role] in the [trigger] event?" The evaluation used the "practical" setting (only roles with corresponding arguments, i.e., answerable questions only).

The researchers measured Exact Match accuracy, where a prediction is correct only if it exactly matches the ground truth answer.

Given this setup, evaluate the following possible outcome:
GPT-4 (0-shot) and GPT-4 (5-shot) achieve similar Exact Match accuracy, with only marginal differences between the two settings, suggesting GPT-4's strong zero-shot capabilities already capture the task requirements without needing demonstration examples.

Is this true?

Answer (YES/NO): NO